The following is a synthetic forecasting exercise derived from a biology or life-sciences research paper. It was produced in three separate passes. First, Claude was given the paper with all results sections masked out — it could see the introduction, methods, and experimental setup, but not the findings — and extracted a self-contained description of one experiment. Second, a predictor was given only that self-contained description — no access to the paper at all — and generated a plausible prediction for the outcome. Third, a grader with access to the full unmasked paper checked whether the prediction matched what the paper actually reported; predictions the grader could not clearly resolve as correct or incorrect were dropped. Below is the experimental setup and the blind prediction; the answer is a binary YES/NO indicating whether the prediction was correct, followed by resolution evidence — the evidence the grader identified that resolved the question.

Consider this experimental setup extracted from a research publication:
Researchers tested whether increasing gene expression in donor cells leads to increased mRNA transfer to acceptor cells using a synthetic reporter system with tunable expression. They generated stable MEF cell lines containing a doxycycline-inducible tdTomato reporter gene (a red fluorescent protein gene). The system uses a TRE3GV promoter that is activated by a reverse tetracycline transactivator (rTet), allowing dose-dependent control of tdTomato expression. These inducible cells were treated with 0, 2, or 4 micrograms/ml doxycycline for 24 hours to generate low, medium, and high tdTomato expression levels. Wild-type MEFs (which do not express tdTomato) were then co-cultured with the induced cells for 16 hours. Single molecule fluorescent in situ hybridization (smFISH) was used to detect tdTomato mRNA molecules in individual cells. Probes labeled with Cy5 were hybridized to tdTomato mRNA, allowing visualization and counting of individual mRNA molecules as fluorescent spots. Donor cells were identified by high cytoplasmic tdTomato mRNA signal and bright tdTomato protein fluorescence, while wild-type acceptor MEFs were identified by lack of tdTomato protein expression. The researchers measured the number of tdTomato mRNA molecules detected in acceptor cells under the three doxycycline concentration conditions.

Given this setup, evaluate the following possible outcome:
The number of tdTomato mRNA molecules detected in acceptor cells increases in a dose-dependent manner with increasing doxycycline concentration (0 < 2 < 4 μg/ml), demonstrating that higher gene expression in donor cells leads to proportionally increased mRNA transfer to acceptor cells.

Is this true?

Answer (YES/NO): YES